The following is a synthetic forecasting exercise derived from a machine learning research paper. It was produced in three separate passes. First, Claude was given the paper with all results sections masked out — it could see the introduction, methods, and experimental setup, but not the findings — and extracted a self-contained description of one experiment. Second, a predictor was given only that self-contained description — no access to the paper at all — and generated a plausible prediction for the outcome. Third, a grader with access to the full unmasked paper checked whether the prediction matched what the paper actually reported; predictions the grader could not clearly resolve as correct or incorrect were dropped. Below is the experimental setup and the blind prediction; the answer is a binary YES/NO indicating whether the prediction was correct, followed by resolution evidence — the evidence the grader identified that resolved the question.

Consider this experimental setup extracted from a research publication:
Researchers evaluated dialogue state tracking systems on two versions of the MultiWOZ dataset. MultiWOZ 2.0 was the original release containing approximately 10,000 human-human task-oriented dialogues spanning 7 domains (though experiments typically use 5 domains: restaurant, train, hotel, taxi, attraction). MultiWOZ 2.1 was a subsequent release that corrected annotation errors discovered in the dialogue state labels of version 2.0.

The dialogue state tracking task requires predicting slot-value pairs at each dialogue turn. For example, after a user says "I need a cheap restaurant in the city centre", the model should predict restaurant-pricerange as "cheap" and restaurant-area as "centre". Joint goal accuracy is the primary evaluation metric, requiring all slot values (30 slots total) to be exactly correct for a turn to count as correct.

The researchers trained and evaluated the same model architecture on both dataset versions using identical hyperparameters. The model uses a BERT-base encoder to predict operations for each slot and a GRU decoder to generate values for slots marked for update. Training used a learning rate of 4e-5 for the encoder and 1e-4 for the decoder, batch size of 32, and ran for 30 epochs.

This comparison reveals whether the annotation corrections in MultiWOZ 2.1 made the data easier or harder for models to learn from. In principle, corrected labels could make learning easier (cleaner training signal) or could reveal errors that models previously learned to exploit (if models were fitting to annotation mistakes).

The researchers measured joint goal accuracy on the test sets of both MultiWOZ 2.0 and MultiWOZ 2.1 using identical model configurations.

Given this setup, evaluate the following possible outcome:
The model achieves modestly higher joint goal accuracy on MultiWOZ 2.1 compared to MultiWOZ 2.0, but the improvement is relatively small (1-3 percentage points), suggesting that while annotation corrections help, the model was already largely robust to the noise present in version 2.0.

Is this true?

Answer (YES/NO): YES